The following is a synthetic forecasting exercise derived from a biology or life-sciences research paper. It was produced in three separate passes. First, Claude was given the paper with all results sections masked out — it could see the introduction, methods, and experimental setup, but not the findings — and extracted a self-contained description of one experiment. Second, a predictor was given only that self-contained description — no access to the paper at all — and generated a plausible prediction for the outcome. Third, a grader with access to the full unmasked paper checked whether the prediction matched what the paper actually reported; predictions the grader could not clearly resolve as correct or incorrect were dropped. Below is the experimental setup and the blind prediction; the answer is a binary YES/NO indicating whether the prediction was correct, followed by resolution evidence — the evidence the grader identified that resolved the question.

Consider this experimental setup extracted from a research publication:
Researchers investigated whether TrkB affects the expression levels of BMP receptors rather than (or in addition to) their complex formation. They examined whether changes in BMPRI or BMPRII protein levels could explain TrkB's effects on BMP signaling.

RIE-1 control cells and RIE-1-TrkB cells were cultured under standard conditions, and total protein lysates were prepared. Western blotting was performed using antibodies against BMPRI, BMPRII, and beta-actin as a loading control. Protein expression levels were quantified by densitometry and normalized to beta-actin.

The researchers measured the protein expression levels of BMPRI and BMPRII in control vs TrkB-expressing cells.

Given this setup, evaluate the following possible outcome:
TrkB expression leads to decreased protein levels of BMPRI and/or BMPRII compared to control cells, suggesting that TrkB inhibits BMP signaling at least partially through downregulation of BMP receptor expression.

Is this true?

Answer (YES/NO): YES